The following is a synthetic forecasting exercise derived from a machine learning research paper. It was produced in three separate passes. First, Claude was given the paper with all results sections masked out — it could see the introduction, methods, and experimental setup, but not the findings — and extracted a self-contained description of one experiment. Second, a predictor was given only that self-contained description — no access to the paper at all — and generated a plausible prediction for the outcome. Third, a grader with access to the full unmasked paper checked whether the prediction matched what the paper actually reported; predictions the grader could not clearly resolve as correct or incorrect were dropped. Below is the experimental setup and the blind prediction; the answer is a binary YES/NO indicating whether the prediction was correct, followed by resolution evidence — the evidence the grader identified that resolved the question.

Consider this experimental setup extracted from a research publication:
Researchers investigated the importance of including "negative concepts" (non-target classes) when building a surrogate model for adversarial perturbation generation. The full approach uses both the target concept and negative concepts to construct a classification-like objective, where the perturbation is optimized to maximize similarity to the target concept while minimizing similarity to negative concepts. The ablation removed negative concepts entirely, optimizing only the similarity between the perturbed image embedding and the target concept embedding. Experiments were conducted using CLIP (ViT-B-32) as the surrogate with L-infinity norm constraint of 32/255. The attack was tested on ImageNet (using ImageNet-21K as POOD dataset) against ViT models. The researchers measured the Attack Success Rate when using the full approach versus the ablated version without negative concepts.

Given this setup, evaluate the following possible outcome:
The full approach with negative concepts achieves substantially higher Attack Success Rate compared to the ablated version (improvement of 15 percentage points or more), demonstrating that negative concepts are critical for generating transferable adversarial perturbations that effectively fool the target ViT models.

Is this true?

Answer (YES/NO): YES